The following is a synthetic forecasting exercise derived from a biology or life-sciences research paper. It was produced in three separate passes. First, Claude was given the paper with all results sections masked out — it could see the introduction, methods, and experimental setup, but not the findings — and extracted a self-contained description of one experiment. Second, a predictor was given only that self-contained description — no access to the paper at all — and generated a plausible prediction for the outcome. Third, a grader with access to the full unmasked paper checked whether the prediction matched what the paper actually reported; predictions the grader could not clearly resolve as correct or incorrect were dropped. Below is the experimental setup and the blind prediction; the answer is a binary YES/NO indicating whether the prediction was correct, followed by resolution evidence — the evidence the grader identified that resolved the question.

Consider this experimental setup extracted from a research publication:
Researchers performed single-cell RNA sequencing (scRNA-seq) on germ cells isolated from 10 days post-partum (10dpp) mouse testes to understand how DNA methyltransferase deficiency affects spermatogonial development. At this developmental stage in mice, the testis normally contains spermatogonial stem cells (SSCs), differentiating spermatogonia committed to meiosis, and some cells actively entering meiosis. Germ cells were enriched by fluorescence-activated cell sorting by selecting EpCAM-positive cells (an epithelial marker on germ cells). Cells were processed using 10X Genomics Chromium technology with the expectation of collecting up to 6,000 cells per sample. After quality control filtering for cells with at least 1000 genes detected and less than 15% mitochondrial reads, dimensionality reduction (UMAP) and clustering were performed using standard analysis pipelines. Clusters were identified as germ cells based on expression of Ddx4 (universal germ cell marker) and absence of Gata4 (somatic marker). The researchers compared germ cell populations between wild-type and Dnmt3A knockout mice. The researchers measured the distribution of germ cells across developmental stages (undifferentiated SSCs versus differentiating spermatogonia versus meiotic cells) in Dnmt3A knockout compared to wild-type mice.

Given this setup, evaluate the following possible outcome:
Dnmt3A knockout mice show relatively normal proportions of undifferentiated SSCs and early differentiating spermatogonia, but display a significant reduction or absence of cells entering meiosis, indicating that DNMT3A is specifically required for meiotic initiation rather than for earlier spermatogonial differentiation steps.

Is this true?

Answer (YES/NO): NO